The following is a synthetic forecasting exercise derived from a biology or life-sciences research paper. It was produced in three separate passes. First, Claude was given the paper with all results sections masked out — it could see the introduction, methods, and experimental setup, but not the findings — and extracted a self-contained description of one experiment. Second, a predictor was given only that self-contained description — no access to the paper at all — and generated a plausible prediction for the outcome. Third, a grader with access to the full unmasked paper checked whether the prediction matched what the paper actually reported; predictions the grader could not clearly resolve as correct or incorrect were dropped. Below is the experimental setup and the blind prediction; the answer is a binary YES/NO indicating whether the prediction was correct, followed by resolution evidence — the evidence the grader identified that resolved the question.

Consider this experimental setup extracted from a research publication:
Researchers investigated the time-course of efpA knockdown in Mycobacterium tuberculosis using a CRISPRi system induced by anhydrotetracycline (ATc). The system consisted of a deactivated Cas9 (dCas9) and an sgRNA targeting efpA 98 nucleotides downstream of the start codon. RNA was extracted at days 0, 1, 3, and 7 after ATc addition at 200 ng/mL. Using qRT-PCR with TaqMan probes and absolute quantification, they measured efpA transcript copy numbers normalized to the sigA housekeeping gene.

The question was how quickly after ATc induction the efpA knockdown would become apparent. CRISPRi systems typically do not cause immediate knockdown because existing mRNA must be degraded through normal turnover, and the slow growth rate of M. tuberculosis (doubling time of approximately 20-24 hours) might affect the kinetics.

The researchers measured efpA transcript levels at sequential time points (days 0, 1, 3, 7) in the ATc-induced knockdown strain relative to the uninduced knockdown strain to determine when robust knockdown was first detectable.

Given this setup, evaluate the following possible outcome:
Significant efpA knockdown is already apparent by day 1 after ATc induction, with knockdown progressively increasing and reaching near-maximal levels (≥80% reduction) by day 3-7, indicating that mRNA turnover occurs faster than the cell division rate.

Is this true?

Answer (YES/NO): NO